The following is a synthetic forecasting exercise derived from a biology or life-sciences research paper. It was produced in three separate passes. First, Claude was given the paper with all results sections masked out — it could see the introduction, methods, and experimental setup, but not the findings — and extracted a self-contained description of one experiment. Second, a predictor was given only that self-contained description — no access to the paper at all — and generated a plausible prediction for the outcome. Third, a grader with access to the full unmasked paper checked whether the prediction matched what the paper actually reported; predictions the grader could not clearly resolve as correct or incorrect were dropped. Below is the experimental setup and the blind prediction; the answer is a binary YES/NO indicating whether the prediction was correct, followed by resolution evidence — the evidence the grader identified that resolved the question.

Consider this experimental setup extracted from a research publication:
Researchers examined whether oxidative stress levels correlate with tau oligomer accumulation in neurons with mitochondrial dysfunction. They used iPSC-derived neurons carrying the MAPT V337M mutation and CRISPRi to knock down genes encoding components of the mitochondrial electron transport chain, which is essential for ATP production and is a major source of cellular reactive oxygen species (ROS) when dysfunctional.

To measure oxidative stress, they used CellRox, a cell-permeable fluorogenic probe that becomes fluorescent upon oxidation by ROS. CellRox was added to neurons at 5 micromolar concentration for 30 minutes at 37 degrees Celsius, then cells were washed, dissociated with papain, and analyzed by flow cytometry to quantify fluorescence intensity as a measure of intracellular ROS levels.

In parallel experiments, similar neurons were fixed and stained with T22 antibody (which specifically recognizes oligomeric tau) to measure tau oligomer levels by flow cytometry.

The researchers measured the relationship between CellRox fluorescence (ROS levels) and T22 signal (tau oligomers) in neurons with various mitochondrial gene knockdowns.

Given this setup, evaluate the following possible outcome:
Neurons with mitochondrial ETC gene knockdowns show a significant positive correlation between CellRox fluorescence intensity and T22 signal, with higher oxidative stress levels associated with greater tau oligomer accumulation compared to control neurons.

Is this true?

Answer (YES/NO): YES